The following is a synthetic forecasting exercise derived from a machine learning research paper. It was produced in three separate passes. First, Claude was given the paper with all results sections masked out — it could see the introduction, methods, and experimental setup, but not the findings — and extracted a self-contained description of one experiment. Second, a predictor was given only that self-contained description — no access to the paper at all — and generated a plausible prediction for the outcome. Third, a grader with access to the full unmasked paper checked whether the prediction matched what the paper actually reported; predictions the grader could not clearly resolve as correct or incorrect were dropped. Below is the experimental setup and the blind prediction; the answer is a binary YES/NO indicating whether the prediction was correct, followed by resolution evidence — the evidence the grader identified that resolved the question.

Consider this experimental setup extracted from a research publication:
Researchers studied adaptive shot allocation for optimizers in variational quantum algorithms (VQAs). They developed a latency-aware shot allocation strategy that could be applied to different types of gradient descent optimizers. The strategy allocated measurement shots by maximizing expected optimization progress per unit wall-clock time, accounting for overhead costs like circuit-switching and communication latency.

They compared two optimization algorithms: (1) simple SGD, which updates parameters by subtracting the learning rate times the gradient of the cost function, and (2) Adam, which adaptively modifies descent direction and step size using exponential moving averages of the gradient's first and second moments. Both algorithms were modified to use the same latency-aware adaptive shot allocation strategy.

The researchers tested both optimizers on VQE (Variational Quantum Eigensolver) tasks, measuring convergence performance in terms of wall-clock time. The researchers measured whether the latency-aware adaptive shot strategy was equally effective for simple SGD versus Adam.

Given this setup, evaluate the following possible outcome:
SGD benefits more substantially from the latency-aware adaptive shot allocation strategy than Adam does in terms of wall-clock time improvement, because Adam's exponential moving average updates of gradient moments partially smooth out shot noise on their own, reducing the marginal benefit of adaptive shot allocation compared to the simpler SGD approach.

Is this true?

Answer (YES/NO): NO